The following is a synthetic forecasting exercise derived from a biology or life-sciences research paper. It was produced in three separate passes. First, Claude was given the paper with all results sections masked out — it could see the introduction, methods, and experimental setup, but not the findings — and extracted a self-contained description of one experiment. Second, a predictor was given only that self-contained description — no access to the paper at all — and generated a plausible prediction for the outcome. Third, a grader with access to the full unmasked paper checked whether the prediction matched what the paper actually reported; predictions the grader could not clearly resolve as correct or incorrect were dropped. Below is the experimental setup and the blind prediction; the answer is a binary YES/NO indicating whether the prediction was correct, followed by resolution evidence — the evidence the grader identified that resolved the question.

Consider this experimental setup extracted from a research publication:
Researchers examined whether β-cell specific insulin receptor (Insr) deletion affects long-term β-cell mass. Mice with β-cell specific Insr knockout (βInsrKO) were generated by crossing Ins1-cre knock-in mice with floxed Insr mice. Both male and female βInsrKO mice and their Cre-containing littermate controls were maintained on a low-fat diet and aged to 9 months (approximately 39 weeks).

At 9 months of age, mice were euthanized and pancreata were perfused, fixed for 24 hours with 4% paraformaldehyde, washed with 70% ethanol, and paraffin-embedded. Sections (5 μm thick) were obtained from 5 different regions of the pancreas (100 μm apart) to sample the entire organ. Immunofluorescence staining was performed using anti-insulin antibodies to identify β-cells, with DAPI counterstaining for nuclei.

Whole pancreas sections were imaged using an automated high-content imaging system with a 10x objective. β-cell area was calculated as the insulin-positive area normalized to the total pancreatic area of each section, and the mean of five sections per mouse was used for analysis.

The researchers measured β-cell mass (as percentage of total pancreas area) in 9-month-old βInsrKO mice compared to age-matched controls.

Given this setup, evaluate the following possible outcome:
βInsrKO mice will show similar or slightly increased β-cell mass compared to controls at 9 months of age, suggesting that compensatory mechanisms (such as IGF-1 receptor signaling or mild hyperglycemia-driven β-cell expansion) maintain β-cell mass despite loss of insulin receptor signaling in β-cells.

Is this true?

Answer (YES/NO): YES